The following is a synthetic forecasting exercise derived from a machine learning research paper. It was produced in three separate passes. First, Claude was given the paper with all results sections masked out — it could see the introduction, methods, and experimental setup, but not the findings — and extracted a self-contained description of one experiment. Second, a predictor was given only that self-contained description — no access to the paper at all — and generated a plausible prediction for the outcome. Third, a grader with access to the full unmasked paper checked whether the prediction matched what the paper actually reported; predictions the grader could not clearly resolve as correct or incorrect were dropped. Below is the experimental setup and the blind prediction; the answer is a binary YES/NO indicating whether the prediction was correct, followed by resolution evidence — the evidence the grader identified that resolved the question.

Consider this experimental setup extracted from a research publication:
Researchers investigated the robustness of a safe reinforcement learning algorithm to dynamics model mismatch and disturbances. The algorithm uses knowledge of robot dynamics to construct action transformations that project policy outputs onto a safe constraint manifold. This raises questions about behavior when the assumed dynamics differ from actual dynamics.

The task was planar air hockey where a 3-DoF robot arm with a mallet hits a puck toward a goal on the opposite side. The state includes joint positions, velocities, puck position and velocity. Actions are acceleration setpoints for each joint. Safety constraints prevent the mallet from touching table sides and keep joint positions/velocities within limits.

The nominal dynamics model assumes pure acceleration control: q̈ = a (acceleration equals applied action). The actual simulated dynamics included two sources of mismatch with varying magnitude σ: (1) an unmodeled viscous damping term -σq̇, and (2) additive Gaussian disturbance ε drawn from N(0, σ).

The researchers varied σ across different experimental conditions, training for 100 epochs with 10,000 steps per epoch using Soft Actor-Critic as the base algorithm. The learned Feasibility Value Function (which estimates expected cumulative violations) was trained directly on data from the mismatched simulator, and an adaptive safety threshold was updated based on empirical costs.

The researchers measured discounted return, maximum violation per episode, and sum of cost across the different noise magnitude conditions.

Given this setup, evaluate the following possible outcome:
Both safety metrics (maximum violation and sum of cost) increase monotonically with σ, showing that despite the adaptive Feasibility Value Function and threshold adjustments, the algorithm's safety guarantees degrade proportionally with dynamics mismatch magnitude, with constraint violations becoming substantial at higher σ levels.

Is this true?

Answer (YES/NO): NO